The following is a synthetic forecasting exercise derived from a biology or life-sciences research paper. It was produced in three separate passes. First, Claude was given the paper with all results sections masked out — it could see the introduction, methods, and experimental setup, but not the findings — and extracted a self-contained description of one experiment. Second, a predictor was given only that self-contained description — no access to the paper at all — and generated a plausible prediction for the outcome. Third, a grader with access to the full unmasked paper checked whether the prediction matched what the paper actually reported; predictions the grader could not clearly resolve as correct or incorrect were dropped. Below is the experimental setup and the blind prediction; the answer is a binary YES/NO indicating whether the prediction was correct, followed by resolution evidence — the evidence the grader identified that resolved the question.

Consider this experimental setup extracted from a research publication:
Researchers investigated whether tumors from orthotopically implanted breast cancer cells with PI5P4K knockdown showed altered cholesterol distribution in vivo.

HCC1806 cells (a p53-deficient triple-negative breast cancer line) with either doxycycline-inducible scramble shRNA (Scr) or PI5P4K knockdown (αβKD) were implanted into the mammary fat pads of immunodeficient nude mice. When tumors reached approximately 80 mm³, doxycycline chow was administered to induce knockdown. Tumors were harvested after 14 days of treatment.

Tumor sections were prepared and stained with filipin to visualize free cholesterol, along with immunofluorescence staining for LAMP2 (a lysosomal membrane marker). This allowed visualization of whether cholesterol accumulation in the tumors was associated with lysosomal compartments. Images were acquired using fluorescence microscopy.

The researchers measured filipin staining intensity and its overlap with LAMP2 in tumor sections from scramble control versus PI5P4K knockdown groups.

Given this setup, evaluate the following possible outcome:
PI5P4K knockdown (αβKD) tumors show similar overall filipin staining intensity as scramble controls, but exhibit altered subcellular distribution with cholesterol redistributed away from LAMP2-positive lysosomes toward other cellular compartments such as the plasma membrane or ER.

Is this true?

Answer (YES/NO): NO